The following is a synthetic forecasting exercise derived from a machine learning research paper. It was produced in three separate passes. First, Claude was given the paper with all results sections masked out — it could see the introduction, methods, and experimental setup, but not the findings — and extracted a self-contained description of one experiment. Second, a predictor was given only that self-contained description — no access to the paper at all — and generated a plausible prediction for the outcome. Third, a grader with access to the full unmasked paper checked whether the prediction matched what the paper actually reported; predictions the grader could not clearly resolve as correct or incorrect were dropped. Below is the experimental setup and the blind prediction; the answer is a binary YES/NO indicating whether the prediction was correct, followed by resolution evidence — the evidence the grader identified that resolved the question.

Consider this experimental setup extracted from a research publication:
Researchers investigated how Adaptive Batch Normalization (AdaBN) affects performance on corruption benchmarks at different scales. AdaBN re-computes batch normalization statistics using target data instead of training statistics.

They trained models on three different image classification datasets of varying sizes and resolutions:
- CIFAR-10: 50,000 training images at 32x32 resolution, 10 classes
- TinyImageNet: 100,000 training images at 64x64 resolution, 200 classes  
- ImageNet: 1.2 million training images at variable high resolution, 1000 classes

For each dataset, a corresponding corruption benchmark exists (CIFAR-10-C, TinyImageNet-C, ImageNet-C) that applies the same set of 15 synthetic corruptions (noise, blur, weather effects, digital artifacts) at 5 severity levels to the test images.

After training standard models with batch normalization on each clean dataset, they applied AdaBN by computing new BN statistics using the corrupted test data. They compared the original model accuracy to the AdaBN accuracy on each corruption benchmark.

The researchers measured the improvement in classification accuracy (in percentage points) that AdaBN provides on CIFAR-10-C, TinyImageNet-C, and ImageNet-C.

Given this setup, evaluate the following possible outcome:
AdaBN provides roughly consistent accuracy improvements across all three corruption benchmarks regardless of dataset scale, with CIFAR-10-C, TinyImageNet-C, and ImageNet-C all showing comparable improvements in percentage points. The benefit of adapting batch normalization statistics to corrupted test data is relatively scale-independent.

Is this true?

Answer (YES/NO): NO